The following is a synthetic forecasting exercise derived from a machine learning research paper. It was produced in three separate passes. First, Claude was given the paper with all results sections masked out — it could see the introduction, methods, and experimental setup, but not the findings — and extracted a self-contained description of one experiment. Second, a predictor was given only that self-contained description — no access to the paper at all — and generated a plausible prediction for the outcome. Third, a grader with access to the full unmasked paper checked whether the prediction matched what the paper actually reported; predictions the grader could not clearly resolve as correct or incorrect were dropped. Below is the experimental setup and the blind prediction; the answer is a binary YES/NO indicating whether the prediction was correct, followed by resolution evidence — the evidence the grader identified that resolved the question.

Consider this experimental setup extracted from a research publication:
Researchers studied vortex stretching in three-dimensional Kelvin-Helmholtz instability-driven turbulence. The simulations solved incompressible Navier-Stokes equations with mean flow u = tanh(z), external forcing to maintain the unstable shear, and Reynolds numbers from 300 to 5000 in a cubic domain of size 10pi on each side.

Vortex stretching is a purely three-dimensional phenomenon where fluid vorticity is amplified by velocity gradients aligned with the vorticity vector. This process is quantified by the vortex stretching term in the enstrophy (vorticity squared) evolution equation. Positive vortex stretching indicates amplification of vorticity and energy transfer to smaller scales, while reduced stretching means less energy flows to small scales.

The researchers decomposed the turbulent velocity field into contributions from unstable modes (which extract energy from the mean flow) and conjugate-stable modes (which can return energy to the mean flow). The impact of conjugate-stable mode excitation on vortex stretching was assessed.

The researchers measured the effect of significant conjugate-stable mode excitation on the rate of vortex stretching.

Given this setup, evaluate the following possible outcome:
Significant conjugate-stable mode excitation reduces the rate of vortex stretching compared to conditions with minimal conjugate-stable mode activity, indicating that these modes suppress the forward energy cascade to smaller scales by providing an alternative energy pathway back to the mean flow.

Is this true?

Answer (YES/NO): YES